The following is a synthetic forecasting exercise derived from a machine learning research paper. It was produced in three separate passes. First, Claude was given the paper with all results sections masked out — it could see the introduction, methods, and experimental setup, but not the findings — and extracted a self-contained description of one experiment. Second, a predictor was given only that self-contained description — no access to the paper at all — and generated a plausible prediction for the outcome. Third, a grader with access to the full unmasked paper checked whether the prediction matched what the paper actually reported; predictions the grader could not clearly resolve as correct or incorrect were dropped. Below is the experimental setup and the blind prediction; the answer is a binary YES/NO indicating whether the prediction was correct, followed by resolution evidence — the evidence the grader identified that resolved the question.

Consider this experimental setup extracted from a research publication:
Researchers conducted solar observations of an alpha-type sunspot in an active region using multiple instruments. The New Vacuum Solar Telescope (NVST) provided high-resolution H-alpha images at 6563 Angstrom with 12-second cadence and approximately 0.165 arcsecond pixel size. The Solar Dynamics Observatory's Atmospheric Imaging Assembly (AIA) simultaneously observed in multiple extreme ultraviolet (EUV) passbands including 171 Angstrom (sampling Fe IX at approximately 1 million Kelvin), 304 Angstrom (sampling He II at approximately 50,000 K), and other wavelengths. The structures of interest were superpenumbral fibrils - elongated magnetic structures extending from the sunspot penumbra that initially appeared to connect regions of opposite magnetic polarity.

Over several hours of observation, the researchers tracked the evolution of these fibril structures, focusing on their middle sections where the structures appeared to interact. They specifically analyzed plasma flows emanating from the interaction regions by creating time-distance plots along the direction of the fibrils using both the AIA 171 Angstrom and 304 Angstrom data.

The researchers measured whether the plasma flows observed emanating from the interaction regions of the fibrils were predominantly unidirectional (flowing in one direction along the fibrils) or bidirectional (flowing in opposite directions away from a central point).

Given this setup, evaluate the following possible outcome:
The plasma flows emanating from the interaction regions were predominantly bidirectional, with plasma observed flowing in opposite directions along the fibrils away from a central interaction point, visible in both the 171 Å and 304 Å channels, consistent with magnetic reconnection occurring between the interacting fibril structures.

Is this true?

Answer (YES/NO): YES